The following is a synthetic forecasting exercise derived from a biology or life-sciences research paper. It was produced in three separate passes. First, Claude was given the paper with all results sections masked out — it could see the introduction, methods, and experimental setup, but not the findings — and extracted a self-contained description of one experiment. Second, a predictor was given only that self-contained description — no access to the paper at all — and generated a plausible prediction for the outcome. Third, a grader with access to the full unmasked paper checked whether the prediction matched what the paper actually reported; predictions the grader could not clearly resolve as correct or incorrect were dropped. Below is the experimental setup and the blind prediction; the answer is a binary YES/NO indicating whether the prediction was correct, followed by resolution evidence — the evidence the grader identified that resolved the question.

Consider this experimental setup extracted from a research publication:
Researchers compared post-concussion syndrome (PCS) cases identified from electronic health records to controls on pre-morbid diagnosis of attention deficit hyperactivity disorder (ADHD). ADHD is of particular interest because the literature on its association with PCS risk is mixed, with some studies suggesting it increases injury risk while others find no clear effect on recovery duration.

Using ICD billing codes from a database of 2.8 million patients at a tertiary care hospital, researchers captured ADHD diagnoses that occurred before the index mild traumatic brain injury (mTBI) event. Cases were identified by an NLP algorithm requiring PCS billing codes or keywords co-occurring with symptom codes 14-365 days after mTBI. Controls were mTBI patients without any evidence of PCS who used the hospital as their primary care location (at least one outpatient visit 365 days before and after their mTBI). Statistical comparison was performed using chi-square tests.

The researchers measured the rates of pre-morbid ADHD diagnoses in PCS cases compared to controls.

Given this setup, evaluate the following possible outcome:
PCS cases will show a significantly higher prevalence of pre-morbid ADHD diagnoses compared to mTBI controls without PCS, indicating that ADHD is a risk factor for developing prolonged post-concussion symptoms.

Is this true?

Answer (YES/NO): NO